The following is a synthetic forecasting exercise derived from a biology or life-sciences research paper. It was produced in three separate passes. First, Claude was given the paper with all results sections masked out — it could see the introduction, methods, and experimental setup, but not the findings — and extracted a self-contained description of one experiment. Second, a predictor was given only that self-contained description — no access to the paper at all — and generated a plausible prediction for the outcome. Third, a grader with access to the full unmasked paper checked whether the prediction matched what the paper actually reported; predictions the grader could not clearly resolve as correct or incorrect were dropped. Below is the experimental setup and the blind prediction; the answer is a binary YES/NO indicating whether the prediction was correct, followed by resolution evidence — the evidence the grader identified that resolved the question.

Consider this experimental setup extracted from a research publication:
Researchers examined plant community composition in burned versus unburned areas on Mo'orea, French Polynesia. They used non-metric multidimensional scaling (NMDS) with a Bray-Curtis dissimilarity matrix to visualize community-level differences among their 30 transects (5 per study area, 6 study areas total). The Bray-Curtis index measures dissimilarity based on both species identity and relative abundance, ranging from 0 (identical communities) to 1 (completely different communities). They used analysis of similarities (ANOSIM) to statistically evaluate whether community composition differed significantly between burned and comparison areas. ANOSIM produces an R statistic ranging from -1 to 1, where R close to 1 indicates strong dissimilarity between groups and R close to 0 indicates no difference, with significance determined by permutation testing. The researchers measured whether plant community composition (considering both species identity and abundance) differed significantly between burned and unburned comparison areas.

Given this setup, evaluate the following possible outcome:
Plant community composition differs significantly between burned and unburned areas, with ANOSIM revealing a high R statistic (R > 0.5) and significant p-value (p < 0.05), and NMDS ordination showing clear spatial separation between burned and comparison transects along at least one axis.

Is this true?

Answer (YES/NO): YES